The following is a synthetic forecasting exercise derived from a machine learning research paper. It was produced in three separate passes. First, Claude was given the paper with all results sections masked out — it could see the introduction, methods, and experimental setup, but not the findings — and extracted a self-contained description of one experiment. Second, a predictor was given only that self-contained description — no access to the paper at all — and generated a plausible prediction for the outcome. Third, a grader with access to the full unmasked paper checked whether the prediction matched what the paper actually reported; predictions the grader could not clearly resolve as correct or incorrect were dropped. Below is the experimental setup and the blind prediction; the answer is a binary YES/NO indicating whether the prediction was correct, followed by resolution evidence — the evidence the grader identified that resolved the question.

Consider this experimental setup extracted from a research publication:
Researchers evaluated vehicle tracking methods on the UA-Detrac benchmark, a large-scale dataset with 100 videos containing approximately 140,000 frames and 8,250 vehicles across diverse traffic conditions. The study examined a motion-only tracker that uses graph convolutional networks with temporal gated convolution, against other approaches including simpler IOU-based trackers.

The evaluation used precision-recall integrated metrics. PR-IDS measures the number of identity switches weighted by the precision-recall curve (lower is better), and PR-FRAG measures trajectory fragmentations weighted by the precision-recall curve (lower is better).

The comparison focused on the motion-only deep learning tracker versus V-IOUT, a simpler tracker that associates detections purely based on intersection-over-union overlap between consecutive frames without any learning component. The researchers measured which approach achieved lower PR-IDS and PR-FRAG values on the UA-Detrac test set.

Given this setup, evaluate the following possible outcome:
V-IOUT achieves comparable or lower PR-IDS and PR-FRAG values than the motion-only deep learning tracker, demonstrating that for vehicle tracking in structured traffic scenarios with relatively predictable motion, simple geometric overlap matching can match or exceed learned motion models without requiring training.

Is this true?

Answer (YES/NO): YES